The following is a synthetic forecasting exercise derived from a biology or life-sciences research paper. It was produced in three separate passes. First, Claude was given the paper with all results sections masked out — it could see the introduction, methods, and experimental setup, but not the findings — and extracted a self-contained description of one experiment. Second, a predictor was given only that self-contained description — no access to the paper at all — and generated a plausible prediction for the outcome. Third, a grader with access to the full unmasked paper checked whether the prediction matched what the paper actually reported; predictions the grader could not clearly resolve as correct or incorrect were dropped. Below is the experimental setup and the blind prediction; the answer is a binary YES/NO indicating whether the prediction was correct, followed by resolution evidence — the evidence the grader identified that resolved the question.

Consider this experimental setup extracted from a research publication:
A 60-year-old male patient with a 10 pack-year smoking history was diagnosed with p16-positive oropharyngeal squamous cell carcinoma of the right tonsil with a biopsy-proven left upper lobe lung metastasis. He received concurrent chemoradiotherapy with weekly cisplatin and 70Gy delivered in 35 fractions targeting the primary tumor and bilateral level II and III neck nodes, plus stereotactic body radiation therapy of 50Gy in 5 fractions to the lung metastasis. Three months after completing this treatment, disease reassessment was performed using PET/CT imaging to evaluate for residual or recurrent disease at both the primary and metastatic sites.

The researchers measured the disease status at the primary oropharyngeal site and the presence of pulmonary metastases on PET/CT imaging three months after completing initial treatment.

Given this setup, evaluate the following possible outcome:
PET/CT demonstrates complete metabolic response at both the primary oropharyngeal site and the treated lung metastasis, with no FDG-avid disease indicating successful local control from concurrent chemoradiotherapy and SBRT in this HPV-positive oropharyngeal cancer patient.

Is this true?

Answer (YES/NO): NO